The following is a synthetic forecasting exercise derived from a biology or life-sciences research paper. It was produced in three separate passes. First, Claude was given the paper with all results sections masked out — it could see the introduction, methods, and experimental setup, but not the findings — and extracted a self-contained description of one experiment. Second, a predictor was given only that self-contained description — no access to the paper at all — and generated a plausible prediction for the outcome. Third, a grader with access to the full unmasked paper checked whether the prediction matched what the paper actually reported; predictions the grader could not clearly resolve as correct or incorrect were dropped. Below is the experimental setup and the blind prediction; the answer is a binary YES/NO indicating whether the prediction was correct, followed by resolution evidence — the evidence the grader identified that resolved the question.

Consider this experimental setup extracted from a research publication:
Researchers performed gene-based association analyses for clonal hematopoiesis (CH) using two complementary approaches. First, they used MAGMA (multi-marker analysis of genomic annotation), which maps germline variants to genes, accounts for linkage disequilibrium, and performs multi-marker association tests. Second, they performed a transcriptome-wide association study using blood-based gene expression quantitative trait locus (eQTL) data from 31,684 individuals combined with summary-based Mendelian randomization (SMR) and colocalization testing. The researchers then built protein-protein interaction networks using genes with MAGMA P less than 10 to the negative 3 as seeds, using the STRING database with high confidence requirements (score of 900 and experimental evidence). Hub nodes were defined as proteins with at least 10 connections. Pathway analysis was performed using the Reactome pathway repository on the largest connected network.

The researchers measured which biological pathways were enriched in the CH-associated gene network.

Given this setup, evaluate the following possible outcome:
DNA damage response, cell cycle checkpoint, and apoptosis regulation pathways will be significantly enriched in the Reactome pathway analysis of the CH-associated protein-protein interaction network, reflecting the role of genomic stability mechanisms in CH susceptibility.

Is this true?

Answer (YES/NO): NO